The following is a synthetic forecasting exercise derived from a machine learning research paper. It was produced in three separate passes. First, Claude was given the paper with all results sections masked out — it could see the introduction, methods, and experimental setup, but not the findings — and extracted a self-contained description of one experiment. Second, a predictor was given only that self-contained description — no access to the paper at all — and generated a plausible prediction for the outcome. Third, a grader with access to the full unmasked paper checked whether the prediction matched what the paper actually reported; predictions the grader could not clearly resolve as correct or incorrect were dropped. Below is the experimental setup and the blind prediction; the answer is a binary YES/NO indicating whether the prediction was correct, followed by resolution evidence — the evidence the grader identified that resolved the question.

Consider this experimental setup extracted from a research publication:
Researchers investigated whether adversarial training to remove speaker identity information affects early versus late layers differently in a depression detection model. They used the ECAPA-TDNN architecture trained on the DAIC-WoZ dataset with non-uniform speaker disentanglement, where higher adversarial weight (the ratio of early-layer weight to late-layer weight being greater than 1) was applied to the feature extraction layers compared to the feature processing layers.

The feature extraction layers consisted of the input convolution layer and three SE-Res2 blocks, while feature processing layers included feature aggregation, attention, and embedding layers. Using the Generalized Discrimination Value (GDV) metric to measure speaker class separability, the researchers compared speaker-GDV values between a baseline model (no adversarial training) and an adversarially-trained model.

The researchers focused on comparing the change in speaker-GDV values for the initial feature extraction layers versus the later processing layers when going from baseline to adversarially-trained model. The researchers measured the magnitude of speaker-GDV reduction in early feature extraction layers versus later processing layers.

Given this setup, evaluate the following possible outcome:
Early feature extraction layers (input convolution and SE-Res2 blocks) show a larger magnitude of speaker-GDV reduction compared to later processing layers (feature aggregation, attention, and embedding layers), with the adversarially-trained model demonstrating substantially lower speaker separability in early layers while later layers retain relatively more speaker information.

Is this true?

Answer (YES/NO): YES